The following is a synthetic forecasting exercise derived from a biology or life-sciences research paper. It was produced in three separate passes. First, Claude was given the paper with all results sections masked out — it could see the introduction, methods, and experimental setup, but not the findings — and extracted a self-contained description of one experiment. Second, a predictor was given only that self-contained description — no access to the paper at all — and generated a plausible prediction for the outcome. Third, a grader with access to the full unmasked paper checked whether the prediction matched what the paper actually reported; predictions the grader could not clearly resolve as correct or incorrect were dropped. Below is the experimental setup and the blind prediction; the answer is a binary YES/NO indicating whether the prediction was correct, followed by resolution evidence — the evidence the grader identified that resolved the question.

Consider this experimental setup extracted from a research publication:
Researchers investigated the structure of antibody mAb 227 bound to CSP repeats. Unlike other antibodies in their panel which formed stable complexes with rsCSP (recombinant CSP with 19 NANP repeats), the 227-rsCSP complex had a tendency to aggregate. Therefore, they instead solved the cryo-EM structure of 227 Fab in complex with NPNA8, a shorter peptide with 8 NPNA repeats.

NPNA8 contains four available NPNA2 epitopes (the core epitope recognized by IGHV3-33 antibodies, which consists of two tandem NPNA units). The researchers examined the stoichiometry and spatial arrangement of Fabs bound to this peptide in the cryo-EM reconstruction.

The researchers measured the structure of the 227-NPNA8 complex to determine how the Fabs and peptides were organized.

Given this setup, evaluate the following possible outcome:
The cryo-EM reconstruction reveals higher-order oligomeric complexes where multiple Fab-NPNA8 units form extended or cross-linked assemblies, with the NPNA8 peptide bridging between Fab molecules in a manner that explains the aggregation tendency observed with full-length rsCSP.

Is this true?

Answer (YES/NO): NO